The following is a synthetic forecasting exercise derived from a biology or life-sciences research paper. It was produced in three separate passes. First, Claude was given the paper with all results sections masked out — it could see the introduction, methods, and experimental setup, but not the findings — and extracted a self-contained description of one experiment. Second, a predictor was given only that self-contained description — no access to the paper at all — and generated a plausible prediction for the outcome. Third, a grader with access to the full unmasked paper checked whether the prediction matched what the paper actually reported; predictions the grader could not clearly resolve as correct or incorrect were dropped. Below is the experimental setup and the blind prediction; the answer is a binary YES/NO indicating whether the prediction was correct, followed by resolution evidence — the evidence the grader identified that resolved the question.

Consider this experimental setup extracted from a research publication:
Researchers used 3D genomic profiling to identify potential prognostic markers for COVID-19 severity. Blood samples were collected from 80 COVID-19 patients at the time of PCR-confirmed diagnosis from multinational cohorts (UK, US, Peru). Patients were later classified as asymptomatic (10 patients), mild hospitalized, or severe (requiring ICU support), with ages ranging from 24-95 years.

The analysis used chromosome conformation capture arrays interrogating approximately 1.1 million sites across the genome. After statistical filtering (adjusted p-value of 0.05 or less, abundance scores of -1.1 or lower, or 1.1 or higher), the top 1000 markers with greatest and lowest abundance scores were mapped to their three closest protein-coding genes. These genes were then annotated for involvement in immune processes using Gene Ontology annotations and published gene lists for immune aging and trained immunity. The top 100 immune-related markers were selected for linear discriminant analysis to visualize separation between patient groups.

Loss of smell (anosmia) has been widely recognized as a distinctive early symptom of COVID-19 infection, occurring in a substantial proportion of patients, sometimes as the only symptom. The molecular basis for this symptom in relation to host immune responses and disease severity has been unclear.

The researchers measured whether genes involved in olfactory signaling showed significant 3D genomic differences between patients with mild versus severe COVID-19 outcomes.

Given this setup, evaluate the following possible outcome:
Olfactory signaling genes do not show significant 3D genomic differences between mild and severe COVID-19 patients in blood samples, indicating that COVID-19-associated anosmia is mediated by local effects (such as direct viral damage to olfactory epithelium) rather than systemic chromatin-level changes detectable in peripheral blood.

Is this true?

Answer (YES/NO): NO